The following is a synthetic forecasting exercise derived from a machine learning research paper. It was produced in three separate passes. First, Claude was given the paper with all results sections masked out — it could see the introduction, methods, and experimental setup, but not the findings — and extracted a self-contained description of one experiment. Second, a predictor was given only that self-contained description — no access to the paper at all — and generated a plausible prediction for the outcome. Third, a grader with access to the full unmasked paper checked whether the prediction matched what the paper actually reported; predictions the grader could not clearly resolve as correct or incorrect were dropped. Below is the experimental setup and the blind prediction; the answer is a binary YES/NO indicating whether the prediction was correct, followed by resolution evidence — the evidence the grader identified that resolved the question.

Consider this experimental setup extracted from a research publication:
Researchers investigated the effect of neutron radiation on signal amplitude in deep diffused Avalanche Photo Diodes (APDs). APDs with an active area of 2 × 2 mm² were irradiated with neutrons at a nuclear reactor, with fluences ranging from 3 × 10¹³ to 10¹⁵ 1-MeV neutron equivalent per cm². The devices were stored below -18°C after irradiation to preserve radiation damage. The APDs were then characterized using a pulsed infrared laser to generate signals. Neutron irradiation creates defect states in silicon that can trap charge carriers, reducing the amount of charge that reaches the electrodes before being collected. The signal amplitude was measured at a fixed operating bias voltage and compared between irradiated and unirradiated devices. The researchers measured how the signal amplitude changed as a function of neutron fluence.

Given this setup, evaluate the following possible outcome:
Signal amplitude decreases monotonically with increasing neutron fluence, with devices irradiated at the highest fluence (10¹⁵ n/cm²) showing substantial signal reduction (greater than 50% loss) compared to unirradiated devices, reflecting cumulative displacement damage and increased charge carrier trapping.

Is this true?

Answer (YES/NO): YES